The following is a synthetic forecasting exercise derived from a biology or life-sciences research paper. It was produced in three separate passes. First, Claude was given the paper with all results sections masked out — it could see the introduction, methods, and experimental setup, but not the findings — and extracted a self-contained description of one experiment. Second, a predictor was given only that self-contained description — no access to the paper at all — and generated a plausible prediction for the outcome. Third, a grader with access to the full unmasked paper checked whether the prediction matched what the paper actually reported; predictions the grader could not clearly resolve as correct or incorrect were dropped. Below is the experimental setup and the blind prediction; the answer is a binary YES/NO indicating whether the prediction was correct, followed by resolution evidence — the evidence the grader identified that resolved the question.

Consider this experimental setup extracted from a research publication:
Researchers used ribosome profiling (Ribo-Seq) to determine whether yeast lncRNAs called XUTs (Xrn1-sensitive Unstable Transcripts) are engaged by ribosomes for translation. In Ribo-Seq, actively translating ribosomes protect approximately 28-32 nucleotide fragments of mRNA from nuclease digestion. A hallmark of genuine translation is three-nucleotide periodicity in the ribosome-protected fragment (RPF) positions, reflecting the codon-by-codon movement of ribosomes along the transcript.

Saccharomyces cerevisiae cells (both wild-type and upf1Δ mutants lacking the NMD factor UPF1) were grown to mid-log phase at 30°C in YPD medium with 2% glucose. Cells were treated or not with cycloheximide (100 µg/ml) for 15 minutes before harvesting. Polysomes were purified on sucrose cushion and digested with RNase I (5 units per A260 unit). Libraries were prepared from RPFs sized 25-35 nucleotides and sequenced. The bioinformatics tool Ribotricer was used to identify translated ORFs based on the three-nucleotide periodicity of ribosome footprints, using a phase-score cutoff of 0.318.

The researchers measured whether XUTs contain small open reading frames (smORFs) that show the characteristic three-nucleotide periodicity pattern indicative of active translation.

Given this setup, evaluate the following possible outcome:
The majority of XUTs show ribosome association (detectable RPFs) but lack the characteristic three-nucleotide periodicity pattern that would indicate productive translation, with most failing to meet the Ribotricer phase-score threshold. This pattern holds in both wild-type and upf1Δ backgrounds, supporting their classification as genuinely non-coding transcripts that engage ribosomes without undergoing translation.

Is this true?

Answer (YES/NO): NO